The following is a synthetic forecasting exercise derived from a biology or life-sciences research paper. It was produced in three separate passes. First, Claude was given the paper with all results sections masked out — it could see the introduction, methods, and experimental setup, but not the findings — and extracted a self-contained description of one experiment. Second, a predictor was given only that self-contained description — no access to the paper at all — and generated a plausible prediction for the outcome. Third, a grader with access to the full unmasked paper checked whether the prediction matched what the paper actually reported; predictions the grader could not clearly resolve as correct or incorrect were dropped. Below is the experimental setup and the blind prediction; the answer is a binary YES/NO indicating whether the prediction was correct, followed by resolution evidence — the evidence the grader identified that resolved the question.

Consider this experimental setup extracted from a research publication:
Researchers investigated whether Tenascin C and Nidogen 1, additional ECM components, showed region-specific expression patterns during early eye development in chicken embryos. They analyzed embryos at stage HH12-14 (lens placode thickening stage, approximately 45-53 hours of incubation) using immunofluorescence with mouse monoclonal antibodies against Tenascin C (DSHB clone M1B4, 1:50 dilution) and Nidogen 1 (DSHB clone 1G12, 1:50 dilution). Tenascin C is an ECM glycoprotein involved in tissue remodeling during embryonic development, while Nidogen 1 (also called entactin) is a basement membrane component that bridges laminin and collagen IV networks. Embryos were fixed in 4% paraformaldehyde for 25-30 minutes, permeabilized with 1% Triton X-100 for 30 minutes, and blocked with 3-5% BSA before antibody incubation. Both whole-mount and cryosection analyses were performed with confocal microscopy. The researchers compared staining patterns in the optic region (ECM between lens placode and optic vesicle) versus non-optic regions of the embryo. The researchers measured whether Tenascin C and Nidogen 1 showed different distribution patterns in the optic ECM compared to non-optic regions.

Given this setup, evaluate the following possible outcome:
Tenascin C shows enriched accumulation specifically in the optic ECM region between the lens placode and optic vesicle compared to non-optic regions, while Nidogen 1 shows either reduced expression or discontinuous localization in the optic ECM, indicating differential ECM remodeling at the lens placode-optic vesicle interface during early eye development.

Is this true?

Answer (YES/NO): NO